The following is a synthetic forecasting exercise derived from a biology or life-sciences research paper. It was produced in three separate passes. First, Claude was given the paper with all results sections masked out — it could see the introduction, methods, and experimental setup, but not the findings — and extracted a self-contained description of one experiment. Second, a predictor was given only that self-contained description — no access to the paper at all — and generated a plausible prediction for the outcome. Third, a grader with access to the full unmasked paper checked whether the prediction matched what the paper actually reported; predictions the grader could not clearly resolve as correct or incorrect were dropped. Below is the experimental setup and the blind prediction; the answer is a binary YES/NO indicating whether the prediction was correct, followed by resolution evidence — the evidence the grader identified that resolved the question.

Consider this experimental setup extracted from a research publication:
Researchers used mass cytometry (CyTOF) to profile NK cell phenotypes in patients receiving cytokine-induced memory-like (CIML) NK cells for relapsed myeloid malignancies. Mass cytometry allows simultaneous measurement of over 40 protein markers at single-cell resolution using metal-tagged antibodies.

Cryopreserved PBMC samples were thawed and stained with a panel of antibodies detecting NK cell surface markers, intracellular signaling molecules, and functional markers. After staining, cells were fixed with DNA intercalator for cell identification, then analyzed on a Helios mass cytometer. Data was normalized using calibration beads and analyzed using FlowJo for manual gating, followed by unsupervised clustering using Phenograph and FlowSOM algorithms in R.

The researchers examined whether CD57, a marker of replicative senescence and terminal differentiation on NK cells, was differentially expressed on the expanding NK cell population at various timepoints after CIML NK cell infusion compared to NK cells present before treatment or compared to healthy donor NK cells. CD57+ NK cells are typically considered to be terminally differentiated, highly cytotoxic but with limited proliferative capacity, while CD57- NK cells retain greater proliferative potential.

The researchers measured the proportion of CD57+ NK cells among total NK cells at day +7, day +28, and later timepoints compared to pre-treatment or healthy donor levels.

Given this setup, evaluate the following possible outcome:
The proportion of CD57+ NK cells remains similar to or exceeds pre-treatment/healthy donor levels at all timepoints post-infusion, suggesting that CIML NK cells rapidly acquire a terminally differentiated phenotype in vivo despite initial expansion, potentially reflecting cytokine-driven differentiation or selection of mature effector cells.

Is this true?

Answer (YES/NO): YES